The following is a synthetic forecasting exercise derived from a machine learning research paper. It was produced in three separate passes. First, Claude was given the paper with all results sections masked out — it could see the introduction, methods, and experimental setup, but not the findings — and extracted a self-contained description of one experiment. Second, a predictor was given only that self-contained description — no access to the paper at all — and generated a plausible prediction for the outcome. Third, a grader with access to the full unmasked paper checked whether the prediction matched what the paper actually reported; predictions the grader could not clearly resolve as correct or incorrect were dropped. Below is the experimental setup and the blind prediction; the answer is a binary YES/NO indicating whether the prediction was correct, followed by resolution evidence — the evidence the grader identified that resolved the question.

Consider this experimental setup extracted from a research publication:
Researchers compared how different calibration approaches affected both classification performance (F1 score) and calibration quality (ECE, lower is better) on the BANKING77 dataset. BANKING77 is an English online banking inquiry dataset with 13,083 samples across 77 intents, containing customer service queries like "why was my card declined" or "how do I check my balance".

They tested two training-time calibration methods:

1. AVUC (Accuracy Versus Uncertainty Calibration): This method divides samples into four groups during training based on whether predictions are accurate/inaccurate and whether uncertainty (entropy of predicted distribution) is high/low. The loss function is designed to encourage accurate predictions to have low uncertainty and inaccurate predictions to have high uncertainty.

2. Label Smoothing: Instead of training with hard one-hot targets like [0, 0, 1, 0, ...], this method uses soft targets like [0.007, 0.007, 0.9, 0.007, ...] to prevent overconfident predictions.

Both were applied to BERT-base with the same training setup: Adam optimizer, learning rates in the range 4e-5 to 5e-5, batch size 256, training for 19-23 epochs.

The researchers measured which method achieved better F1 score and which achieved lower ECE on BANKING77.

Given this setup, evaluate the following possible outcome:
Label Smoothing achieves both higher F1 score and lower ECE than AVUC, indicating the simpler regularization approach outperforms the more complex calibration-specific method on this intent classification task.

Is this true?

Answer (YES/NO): YES